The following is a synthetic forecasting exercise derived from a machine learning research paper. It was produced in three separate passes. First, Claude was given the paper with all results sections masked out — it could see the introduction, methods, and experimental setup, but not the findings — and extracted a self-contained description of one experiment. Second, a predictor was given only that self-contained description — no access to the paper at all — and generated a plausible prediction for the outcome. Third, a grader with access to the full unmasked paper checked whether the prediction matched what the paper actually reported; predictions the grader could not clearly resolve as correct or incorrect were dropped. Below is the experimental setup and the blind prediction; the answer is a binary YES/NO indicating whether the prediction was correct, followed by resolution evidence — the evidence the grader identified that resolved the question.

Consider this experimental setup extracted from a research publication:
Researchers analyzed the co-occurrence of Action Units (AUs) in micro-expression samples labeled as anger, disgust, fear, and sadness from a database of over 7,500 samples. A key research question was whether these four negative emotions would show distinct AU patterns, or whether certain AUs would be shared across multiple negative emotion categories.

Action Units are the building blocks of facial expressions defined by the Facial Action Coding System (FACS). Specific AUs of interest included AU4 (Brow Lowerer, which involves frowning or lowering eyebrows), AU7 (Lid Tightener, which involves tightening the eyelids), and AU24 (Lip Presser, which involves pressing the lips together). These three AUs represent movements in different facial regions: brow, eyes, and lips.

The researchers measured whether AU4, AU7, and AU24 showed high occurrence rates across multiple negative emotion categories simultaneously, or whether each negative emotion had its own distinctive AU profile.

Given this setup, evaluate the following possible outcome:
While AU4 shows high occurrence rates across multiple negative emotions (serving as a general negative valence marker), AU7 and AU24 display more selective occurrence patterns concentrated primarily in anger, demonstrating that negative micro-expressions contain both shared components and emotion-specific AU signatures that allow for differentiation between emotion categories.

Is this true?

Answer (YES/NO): NO